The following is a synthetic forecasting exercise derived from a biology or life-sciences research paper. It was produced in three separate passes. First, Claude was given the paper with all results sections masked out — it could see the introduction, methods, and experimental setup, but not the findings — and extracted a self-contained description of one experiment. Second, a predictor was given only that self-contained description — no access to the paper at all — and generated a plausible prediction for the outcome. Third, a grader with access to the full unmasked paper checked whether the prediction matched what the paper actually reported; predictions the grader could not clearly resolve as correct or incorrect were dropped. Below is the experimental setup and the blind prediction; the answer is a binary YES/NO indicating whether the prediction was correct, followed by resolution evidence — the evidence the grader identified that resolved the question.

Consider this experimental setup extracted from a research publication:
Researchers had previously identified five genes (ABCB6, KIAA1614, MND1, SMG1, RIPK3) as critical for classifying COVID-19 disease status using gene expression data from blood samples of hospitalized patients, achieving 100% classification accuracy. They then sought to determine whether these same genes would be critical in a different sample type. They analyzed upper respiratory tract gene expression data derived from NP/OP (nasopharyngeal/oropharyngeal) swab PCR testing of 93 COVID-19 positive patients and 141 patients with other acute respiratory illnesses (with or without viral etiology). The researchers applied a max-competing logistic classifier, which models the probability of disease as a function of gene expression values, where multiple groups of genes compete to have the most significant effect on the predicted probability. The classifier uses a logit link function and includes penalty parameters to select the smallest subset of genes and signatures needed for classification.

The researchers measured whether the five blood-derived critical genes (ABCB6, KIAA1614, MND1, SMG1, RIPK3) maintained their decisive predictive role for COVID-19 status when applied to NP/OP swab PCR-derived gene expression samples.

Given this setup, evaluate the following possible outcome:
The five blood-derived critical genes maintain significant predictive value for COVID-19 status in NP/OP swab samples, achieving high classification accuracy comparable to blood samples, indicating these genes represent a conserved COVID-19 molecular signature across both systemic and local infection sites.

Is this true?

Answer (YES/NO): NO